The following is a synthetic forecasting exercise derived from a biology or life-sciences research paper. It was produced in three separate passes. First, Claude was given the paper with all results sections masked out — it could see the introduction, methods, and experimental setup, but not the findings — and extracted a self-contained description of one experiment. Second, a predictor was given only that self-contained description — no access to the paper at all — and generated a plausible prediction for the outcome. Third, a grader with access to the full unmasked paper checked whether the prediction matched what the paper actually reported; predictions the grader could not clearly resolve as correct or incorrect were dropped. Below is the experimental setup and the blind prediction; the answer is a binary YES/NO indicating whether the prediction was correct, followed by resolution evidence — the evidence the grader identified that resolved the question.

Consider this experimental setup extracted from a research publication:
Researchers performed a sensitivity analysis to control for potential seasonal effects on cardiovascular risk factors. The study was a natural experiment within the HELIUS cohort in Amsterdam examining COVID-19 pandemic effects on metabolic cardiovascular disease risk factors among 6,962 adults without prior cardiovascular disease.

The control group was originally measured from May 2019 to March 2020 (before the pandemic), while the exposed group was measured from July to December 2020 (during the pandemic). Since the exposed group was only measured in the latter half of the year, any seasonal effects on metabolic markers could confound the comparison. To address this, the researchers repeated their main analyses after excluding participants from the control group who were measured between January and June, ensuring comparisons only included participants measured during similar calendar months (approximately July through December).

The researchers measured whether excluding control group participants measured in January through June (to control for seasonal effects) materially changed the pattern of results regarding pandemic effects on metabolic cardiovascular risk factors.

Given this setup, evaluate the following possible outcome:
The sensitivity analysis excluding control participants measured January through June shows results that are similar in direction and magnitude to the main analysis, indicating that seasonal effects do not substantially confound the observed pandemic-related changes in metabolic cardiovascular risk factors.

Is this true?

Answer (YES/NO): YES